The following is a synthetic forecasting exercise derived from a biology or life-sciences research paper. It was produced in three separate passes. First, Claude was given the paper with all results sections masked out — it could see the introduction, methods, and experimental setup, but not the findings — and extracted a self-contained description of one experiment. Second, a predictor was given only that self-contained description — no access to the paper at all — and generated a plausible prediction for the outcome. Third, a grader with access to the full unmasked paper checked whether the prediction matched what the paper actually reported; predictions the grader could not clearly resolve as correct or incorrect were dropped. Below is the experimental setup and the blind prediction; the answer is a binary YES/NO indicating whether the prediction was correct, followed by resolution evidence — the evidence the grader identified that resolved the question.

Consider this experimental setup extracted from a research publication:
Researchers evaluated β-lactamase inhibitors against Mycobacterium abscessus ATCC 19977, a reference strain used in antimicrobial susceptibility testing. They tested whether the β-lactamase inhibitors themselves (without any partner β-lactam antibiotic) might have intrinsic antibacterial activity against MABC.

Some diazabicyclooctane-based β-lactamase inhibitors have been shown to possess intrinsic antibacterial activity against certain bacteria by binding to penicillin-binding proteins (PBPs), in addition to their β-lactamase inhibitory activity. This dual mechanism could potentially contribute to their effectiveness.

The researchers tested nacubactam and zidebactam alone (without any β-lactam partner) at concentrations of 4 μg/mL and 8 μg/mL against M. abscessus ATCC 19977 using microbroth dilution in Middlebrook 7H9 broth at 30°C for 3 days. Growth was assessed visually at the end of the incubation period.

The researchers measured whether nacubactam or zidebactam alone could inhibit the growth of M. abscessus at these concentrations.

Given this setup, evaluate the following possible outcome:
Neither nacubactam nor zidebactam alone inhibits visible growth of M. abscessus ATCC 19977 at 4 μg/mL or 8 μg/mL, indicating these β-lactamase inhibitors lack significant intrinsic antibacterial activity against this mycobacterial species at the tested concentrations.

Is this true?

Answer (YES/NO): YES